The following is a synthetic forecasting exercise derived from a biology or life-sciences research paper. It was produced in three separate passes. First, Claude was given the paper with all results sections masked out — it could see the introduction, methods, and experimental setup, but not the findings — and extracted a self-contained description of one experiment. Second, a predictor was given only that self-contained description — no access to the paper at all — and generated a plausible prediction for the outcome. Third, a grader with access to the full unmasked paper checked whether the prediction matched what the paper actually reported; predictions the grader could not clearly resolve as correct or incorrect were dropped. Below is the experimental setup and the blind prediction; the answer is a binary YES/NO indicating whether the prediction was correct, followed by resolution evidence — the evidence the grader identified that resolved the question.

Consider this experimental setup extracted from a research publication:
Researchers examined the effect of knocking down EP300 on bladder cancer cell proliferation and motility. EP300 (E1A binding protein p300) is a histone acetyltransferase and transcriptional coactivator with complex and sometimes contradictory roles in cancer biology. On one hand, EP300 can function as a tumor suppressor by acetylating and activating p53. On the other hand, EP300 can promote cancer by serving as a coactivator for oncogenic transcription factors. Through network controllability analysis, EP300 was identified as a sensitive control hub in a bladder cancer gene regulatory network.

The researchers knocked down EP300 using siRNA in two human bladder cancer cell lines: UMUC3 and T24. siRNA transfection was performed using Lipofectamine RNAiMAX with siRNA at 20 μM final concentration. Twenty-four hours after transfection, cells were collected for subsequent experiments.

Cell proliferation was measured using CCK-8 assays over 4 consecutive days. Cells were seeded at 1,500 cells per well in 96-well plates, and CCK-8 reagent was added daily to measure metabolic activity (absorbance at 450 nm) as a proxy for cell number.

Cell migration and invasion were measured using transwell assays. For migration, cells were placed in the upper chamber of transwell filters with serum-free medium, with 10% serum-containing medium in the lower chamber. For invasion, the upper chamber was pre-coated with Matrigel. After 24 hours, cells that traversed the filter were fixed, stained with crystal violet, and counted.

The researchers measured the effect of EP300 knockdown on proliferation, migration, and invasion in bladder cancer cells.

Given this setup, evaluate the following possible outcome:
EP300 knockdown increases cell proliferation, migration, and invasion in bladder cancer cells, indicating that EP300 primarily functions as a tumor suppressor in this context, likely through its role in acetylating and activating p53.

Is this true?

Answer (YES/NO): NO